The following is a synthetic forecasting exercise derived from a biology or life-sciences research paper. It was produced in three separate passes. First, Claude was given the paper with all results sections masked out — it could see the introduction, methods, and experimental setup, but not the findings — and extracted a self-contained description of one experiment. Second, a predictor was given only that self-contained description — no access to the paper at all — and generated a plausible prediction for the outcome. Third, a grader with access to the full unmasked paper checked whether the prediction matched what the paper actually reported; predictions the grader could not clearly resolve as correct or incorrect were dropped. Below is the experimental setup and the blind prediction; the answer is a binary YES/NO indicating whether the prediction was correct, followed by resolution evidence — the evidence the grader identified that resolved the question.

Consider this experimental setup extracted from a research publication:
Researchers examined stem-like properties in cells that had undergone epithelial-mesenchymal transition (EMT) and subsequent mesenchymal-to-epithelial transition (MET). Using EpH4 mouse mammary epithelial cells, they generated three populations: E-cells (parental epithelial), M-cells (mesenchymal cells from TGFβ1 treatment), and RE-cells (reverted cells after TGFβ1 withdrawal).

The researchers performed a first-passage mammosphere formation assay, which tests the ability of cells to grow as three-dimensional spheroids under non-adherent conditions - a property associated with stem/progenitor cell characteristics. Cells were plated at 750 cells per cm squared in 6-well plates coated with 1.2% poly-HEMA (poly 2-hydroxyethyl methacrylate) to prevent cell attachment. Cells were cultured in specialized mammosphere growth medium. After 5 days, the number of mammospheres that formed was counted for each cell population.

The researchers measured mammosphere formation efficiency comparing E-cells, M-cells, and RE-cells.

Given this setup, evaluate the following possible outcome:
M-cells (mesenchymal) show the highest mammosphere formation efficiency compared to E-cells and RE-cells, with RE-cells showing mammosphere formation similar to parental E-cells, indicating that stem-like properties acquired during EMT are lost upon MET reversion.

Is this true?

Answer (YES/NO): NO